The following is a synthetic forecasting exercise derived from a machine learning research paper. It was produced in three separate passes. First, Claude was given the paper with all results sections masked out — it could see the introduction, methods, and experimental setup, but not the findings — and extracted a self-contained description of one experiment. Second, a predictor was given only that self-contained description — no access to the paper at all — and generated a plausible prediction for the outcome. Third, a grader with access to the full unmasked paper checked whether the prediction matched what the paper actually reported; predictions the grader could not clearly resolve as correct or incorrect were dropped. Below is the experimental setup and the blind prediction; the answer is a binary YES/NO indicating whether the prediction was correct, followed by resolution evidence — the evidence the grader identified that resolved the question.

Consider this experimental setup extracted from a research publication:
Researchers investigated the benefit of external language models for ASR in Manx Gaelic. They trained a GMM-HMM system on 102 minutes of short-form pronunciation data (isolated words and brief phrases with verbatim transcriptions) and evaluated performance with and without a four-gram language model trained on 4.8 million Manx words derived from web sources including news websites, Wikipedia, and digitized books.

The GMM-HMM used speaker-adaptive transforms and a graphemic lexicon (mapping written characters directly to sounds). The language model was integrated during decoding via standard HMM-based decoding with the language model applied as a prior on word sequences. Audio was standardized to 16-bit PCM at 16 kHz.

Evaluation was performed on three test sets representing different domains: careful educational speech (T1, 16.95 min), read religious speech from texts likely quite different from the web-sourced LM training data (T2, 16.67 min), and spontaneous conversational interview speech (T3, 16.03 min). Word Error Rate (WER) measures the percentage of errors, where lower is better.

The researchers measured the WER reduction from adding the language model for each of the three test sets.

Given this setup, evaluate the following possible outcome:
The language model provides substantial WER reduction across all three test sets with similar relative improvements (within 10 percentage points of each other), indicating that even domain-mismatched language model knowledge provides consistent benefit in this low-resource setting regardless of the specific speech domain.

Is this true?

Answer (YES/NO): NO